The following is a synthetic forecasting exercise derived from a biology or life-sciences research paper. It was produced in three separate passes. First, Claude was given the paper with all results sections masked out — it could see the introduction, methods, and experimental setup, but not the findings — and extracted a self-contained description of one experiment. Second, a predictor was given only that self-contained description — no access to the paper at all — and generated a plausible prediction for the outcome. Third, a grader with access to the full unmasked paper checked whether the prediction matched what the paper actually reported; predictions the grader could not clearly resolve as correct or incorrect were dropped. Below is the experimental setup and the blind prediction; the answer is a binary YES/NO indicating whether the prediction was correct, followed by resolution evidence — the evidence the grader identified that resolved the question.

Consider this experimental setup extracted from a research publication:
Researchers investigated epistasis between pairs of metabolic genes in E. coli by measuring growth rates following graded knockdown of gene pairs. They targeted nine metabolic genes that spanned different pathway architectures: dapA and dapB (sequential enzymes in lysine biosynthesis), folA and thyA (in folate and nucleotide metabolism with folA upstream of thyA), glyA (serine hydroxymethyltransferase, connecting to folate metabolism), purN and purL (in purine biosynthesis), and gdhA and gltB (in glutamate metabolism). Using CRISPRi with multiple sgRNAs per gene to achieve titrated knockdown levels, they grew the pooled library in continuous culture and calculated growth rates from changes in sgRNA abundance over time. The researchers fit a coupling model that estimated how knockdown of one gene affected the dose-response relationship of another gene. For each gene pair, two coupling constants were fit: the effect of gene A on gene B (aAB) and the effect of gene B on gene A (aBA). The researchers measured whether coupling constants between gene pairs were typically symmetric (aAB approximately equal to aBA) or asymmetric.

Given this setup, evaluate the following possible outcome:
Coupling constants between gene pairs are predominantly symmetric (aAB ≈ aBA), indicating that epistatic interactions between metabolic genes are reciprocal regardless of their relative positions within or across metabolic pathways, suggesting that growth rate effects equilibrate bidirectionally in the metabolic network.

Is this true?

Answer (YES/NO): NO